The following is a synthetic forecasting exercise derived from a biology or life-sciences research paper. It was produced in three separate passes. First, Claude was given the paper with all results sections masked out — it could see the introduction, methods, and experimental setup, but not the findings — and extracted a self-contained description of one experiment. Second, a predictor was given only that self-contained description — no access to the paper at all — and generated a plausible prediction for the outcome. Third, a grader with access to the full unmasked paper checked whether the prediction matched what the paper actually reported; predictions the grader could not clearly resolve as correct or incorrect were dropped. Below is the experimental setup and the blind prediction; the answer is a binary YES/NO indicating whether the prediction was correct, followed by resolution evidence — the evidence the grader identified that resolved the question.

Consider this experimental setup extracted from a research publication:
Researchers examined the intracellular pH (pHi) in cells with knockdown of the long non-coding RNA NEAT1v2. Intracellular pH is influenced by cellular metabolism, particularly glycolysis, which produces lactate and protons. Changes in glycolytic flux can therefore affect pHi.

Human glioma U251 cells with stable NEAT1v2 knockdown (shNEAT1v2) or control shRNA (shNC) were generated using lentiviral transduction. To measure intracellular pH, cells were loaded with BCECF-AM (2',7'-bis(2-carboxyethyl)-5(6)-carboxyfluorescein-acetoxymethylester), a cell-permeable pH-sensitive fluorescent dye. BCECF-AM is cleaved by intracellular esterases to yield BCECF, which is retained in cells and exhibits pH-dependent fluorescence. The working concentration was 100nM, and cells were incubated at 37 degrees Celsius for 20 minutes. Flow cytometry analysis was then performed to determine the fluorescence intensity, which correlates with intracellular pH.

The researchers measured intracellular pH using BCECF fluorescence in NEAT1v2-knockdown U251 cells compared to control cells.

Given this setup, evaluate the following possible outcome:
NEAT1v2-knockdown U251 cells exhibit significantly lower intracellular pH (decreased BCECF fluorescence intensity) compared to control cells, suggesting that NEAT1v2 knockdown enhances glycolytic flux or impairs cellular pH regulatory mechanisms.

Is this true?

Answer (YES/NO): NO